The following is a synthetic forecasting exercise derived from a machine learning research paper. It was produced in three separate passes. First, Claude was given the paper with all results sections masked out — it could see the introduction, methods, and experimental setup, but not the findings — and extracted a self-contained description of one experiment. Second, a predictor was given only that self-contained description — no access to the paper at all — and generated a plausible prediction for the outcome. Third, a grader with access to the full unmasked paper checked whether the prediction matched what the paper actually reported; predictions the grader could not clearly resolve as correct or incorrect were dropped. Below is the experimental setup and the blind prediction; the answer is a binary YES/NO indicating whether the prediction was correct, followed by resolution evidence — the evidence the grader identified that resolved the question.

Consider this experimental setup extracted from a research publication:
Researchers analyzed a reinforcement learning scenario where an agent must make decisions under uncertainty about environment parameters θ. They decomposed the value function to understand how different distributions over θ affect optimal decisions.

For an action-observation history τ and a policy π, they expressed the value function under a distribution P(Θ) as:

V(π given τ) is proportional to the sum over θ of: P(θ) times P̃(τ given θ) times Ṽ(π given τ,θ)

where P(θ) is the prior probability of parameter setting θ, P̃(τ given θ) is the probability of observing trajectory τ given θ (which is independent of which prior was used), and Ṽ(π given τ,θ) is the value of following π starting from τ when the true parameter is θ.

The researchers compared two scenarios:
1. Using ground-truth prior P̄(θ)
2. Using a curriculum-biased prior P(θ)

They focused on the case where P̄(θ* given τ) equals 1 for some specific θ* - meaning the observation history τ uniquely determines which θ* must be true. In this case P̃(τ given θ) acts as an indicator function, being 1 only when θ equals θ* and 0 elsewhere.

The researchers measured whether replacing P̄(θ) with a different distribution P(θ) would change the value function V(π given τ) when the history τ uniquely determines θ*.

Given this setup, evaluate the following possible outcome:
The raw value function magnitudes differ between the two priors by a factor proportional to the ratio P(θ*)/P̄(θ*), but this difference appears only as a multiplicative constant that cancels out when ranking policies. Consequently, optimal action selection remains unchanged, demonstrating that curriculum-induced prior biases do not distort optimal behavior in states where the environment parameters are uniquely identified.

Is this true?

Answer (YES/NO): NO